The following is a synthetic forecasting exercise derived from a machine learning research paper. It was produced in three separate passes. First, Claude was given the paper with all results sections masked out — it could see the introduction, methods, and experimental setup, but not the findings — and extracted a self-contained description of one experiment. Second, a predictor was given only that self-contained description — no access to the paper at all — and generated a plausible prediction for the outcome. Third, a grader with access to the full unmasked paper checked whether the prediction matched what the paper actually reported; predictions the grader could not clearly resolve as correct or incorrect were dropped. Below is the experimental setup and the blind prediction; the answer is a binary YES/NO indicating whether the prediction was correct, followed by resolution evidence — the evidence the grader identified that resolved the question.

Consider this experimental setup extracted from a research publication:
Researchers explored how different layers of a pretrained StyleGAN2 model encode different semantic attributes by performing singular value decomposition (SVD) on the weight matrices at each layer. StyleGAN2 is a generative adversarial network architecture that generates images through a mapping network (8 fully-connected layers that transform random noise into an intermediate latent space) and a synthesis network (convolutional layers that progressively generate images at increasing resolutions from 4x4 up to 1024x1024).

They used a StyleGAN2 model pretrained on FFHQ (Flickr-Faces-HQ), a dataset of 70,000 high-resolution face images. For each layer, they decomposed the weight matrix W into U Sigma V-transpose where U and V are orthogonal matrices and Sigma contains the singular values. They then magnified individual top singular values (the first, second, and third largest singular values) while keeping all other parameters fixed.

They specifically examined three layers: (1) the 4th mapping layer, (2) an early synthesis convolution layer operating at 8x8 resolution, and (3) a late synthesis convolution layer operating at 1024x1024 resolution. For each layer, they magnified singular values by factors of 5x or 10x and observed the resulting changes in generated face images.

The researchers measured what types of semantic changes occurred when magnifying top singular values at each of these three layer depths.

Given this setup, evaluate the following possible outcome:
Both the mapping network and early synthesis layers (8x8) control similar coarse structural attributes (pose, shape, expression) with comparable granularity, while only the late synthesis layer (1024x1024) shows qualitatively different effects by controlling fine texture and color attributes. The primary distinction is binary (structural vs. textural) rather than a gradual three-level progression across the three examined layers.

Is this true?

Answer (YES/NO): NO